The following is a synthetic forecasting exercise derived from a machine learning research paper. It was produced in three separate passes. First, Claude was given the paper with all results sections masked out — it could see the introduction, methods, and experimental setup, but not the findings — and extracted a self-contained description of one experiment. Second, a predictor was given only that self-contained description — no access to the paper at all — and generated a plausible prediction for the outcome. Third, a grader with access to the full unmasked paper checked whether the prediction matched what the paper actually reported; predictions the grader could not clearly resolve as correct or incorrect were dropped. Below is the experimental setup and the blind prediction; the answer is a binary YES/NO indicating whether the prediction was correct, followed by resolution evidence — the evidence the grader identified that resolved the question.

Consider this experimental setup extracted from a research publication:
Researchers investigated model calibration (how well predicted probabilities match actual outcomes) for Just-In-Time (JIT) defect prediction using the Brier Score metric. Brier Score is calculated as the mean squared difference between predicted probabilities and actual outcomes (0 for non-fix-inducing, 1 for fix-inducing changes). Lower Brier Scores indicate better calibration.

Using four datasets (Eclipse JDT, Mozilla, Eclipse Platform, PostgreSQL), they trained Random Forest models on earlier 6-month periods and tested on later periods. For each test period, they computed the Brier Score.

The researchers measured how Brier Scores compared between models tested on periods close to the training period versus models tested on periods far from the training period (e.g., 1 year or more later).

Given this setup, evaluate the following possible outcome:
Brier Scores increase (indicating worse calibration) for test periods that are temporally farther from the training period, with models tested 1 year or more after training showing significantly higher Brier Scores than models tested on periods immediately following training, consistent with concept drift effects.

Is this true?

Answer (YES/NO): NO